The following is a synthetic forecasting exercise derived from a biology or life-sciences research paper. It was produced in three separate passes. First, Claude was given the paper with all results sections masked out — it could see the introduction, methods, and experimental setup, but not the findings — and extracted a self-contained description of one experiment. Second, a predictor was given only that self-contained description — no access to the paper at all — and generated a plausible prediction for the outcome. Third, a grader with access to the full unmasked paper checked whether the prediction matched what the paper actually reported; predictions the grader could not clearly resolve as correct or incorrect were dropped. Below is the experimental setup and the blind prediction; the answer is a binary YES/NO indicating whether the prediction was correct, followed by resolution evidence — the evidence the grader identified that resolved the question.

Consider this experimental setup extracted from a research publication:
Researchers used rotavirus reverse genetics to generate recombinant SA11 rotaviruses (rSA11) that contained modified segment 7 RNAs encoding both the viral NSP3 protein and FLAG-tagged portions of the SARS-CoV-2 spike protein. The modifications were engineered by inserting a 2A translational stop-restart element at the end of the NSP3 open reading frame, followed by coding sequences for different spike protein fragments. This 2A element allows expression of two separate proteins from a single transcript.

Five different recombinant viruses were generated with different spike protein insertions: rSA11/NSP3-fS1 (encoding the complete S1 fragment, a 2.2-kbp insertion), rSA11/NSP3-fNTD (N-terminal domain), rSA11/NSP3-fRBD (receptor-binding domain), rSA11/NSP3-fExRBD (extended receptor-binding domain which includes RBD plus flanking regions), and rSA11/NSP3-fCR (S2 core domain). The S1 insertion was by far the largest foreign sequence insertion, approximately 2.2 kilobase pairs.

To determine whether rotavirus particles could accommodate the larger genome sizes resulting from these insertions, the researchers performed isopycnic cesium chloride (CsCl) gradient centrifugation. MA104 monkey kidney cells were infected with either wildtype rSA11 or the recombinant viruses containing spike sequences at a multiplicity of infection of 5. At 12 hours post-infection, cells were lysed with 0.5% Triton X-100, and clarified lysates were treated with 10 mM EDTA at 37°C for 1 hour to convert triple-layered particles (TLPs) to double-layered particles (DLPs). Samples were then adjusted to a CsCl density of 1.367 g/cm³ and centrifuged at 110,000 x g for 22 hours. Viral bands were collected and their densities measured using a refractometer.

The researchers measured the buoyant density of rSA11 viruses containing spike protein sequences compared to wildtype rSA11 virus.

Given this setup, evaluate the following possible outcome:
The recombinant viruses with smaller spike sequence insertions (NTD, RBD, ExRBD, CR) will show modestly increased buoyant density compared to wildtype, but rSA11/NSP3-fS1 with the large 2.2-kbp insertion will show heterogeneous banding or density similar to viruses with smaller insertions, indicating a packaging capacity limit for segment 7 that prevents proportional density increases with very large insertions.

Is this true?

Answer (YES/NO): NO